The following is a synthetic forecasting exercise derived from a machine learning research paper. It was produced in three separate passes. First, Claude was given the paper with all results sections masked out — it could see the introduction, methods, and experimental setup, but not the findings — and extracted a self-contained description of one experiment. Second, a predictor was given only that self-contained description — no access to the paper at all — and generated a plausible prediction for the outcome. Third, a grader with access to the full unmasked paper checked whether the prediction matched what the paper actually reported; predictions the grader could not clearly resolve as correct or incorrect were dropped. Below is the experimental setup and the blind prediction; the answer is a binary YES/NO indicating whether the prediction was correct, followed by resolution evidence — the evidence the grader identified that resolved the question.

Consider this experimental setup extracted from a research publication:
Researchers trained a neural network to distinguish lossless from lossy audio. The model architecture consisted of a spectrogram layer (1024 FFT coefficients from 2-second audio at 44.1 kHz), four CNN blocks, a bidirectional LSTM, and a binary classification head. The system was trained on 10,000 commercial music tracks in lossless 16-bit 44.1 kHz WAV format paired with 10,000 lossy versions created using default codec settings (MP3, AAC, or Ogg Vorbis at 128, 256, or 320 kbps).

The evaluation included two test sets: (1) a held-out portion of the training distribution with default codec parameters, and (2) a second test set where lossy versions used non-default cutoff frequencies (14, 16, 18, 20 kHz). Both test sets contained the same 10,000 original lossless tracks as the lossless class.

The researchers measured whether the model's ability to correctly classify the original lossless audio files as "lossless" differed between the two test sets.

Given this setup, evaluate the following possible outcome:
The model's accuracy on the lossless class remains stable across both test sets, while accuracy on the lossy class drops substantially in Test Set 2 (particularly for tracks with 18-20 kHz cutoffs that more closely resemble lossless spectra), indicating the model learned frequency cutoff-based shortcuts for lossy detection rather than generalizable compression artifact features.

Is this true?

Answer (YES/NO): NO